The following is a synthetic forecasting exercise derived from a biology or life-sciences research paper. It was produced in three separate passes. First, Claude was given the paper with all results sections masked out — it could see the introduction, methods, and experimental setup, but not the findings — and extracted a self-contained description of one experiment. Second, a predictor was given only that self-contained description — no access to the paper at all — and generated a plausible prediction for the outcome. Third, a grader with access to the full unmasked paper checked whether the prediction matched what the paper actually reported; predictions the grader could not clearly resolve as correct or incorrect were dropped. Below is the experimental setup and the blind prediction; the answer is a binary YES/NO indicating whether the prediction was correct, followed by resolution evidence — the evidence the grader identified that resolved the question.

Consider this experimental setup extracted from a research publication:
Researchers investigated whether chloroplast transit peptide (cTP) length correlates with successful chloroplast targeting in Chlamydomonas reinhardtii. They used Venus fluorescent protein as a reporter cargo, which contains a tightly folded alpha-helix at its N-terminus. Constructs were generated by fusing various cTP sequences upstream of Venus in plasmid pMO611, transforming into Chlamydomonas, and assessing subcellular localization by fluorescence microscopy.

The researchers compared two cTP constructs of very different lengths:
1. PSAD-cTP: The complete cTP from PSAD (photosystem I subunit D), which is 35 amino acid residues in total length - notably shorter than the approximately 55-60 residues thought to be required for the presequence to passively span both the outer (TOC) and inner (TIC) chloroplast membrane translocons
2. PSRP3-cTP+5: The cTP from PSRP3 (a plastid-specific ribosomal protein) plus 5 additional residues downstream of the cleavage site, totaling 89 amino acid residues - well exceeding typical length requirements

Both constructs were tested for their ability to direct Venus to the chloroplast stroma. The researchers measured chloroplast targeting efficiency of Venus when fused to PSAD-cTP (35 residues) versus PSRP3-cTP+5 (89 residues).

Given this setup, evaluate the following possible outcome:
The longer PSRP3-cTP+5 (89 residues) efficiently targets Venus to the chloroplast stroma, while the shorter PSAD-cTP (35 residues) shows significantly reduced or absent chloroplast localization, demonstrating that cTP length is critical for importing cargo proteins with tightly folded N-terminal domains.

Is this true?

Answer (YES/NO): NO